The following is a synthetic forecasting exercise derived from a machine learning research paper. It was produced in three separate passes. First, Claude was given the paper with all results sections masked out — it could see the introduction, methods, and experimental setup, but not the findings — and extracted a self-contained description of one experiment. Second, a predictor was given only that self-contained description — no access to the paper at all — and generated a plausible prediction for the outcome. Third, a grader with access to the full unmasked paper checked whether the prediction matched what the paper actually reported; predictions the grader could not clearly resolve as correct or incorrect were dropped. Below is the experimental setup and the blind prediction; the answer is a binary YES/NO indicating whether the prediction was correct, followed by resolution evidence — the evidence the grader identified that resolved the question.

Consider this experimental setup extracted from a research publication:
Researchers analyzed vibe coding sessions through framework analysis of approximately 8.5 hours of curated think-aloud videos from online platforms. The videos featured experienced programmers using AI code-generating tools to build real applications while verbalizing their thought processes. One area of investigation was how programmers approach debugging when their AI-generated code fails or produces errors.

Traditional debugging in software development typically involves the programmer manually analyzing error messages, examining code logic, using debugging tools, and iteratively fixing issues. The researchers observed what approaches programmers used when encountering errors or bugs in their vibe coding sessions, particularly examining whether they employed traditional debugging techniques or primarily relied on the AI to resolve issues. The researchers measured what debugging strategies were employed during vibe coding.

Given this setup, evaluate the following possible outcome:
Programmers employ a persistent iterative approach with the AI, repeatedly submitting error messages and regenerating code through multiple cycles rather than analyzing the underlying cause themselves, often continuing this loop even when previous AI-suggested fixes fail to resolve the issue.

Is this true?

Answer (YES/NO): NO